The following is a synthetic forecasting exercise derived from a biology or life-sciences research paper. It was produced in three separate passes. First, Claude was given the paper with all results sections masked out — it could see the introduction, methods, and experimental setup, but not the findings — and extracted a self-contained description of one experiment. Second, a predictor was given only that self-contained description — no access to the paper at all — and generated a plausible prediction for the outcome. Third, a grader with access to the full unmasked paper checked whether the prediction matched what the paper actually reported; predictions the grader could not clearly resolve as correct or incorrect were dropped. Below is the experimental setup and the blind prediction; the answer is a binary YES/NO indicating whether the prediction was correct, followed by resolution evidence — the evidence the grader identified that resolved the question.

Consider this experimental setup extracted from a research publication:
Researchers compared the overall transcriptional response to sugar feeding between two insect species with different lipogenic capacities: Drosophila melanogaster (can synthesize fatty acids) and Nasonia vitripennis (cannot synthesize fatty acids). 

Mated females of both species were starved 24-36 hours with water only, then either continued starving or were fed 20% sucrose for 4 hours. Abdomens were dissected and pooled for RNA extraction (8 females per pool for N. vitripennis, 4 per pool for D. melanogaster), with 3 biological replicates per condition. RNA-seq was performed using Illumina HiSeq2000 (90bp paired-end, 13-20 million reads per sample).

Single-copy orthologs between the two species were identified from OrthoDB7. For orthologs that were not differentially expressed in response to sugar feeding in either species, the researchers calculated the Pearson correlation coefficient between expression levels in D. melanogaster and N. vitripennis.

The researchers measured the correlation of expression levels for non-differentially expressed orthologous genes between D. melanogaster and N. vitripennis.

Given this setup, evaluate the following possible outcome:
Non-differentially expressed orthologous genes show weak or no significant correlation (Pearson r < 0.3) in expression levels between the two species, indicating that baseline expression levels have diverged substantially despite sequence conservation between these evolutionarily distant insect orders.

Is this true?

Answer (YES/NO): NO